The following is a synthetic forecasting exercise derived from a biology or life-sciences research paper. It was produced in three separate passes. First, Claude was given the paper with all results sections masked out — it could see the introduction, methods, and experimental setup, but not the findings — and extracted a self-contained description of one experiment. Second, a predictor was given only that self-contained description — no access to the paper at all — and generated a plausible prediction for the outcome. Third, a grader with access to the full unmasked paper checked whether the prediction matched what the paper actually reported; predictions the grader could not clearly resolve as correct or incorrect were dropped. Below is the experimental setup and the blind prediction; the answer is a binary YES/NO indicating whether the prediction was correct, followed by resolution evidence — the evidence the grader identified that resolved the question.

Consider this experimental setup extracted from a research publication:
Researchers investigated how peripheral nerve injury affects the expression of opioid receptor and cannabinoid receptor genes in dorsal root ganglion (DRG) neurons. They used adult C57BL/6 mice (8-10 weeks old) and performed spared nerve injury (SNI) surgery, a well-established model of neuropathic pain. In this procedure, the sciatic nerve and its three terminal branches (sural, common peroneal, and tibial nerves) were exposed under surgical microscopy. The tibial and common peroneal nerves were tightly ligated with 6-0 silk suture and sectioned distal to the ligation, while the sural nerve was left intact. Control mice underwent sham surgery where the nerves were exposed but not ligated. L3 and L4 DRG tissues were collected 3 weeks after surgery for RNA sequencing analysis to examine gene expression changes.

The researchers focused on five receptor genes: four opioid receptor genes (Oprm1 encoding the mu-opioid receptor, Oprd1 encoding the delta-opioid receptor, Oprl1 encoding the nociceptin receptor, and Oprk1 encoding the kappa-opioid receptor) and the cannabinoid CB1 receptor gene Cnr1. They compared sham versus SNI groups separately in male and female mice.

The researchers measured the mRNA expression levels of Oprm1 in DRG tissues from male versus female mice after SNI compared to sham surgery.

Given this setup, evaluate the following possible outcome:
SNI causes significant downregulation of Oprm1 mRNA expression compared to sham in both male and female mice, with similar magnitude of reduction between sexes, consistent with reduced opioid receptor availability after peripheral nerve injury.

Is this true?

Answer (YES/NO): NO